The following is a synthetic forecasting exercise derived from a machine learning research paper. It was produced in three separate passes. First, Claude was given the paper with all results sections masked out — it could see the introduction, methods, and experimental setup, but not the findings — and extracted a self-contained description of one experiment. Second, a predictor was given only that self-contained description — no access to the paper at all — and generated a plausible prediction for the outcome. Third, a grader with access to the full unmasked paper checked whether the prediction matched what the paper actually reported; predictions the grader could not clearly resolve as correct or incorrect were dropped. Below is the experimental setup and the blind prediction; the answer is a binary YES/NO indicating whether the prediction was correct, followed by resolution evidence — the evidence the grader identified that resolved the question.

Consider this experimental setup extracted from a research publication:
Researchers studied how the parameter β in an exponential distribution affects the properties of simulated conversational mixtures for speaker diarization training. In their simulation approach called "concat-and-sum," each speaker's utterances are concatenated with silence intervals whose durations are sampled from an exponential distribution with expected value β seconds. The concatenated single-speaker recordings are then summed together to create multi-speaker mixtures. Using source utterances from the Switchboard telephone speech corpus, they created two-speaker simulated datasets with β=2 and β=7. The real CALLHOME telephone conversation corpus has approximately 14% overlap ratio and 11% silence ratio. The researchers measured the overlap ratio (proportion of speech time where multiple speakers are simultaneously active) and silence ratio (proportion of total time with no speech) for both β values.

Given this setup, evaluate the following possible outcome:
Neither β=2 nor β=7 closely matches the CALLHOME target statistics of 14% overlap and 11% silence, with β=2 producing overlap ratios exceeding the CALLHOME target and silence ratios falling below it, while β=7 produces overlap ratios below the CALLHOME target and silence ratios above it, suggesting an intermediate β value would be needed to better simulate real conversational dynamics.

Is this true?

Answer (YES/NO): NO